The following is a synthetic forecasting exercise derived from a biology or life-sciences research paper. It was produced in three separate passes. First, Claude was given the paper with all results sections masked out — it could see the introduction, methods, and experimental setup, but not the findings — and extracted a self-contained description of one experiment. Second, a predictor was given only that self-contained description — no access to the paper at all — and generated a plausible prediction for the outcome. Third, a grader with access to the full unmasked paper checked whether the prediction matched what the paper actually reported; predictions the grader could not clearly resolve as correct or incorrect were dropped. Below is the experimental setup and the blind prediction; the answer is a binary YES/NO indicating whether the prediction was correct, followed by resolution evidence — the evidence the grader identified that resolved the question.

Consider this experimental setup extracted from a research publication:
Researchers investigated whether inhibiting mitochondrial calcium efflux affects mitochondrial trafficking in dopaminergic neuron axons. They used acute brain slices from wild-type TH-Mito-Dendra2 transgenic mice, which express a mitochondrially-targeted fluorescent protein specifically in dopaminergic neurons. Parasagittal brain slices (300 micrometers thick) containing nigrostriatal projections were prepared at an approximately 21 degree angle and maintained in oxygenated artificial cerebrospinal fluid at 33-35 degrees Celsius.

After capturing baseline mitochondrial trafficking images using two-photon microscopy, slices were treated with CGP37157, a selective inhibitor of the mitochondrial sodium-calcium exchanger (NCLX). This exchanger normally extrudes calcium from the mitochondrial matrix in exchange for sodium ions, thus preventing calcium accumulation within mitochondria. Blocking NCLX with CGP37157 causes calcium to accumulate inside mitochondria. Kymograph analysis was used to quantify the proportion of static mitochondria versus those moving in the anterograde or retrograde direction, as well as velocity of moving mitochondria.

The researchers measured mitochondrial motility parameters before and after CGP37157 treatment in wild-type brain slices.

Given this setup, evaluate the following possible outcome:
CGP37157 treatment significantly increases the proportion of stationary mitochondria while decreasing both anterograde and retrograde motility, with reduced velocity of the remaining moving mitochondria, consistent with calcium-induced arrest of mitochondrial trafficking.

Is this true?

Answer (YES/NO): NO